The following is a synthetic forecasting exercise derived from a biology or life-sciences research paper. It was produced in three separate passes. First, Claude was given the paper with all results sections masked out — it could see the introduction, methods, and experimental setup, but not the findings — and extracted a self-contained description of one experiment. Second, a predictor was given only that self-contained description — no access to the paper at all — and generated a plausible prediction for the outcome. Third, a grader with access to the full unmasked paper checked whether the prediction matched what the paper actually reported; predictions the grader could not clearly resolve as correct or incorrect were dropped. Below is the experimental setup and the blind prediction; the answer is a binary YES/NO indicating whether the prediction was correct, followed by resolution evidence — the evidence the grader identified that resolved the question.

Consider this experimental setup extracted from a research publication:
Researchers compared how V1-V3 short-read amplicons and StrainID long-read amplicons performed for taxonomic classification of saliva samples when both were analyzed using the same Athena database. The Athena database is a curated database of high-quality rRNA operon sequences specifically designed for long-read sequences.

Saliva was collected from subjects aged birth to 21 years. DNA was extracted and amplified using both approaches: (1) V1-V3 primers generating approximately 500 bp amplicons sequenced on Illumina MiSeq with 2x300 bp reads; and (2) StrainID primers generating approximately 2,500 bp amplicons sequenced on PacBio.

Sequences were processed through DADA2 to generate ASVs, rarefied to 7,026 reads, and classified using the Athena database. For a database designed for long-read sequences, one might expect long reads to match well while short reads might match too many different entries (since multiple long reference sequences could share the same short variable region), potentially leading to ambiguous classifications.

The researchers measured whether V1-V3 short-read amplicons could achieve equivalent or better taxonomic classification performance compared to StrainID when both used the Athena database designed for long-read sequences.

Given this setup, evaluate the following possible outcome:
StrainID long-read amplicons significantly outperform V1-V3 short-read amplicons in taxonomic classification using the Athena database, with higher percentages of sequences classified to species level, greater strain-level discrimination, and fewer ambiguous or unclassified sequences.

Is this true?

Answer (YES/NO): NO